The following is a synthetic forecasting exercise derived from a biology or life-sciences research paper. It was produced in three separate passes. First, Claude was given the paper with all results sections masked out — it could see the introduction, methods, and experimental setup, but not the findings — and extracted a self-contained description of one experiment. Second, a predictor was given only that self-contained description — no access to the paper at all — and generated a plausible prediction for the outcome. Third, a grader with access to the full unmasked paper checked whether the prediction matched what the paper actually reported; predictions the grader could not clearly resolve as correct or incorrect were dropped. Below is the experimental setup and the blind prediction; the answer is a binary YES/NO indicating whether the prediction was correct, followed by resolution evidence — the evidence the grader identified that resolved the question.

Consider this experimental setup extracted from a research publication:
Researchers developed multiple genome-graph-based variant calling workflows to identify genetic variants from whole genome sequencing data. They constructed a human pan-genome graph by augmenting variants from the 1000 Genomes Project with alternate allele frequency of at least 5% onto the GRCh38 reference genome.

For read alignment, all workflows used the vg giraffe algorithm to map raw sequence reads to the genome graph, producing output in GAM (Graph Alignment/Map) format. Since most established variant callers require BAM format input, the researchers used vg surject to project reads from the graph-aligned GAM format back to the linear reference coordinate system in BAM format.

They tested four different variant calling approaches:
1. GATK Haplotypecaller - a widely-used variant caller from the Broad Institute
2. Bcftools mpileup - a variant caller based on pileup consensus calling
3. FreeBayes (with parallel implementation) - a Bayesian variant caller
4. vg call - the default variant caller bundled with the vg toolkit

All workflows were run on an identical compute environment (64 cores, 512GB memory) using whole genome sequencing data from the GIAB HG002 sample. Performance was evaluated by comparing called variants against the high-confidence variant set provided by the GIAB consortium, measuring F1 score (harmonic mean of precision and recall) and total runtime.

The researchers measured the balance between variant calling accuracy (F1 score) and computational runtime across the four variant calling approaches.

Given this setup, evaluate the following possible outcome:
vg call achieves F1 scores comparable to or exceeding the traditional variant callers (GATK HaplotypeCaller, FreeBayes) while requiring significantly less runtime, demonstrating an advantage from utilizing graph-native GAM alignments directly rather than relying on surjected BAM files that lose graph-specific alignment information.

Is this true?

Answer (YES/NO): NO